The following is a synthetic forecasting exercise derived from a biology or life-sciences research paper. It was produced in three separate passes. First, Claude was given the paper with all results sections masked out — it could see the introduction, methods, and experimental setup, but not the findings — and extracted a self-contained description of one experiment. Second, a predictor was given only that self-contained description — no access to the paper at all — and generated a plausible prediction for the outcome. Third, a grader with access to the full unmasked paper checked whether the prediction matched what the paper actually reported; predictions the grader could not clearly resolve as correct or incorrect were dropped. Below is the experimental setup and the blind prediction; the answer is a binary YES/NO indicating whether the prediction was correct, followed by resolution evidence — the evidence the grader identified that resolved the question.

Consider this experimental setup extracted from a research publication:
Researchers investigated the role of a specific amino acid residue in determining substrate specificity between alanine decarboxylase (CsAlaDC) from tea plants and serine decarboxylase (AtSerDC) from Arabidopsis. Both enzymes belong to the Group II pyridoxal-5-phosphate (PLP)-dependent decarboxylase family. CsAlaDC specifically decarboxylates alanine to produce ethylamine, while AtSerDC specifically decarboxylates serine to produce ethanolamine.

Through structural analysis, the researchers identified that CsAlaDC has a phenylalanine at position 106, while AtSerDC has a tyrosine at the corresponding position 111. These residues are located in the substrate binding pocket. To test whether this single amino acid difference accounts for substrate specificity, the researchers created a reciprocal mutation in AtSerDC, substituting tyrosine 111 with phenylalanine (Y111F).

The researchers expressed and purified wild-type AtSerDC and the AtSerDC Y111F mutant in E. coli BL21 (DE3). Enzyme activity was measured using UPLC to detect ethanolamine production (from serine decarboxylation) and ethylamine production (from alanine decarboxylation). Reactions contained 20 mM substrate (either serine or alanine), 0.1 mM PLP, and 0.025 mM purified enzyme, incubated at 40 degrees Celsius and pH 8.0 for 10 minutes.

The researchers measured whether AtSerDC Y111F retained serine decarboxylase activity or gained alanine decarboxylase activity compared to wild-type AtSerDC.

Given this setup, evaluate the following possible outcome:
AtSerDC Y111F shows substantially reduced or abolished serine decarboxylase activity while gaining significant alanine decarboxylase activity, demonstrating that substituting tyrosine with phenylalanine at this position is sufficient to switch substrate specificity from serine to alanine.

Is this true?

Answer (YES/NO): YES